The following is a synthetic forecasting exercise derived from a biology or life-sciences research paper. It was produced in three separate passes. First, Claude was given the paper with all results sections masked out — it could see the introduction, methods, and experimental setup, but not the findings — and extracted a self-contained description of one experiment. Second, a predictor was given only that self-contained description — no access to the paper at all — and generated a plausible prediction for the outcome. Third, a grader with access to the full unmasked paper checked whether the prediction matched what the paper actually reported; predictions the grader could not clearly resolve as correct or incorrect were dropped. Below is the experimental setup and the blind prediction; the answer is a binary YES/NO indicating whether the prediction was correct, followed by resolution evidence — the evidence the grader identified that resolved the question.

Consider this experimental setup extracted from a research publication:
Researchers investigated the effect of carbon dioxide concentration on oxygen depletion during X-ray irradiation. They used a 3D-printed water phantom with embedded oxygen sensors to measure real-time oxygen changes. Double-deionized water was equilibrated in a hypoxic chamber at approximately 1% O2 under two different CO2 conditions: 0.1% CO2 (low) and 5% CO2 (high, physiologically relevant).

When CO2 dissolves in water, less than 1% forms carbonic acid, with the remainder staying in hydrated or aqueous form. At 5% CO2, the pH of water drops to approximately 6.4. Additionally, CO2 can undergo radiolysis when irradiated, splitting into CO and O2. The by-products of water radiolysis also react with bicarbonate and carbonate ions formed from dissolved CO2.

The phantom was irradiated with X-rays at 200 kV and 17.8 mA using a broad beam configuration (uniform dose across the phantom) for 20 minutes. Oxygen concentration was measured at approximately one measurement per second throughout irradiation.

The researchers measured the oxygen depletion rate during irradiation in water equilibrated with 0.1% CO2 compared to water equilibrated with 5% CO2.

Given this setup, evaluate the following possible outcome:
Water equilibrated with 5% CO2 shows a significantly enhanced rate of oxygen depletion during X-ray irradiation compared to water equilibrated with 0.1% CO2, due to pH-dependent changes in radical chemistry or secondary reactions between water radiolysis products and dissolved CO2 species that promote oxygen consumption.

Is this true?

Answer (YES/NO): NO